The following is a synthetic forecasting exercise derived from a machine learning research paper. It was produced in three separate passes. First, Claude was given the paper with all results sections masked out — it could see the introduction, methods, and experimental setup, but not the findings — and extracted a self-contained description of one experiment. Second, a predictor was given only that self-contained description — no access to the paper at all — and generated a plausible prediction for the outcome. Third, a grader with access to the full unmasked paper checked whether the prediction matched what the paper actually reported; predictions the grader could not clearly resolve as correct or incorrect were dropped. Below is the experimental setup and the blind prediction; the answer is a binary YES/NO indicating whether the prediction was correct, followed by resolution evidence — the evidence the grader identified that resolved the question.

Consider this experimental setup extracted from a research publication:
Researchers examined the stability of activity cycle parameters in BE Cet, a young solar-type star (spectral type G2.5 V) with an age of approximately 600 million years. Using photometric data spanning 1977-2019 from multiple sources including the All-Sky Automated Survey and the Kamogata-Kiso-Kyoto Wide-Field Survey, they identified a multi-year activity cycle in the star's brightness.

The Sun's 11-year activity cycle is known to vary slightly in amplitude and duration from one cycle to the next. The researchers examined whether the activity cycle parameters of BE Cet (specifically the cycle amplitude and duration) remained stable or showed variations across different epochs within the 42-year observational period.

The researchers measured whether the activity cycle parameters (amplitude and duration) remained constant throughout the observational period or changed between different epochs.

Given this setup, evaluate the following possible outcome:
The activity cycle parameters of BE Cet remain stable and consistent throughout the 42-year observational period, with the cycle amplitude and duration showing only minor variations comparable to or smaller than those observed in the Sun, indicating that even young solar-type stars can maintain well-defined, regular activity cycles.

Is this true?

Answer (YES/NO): NO